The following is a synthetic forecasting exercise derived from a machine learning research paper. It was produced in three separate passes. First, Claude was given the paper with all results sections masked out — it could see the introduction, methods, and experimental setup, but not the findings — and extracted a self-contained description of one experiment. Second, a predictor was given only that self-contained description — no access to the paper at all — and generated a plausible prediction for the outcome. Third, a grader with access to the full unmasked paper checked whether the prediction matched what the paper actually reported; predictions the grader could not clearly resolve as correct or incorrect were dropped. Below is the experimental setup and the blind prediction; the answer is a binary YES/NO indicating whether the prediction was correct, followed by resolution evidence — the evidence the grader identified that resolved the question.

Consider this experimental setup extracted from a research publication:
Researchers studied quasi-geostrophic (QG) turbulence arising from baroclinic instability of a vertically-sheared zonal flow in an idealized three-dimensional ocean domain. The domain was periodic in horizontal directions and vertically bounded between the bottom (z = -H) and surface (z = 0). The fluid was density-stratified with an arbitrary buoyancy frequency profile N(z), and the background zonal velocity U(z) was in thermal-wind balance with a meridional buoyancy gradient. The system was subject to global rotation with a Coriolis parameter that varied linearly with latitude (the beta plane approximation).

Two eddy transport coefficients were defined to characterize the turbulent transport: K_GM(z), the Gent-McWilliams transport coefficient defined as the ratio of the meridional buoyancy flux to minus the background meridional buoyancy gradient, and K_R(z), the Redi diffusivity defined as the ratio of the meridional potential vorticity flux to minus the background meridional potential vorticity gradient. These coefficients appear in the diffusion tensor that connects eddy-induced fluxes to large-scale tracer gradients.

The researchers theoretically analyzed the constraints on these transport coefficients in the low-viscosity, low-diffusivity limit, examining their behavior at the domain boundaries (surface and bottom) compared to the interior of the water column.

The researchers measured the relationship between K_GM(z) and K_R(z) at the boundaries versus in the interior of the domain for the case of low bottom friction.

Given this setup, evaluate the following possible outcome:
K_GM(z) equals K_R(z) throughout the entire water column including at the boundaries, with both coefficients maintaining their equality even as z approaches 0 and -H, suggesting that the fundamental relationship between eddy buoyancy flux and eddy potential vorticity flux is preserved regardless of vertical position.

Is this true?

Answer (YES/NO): NO